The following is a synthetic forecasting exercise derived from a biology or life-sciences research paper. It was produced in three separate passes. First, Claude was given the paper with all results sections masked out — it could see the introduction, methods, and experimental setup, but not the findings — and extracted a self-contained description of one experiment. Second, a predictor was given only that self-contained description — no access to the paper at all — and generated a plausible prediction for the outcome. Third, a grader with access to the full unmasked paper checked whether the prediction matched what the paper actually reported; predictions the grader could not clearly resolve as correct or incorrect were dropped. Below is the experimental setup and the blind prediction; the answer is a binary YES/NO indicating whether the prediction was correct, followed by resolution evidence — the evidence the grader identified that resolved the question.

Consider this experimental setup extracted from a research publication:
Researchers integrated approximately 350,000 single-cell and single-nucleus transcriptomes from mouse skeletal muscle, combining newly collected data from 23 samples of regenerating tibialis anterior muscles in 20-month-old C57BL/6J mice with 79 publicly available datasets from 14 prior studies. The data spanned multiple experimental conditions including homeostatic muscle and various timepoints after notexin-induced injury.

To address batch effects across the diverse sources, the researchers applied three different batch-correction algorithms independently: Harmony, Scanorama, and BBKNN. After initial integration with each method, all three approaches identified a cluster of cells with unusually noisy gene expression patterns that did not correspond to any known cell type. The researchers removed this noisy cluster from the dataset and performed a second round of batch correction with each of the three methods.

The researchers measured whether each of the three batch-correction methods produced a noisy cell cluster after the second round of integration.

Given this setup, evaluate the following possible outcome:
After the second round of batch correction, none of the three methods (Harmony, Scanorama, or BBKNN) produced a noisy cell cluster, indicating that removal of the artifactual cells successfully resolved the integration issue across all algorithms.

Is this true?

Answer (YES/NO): NO